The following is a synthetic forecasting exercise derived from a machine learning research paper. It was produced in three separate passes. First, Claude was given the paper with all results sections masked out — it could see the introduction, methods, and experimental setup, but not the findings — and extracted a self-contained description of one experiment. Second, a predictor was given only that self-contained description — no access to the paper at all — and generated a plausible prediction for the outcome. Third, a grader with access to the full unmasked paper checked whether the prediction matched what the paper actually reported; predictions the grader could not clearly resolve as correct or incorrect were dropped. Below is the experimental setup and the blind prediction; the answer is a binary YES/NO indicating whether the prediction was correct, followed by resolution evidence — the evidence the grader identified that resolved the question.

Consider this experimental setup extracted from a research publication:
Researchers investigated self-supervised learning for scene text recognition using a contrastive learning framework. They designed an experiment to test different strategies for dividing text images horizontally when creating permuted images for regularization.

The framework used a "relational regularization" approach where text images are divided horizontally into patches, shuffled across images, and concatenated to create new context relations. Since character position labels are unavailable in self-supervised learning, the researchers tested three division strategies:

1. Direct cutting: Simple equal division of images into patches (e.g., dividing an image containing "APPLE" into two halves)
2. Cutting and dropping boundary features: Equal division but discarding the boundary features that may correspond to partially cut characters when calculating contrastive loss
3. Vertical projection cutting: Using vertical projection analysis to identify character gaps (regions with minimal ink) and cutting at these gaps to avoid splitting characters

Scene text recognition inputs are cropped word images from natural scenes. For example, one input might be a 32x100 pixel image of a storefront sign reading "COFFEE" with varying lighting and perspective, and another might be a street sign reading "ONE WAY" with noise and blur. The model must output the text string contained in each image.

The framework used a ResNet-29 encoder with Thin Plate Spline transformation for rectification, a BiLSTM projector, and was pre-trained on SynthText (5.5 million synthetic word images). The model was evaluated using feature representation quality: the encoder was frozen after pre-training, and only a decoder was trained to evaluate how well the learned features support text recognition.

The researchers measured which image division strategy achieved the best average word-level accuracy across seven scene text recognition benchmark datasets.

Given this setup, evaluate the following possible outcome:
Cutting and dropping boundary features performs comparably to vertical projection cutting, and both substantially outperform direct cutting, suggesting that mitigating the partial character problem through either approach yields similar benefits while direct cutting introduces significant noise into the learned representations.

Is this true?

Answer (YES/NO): NO